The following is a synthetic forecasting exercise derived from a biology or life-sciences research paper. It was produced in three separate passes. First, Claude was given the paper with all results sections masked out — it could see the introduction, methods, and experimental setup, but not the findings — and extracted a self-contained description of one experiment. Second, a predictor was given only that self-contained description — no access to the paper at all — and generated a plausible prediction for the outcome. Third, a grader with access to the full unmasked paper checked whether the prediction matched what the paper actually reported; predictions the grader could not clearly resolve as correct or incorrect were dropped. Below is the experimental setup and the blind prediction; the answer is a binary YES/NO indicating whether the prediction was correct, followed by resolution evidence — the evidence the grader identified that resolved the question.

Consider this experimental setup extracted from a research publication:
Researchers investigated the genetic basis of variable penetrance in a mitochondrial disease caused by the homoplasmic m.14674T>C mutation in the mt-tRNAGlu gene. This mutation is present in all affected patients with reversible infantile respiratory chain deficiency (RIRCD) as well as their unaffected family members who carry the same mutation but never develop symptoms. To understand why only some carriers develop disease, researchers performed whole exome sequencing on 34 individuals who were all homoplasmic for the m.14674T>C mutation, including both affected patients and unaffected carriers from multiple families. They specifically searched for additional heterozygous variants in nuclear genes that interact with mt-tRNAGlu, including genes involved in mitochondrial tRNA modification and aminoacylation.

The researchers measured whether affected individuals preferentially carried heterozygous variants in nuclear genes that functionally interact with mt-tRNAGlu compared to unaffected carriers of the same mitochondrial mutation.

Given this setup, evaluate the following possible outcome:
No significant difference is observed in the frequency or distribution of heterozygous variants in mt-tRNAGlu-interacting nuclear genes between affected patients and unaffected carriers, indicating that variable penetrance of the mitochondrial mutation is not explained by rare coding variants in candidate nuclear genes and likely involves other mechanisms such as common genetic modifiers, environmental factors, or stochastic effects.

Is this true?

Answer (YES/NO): NO